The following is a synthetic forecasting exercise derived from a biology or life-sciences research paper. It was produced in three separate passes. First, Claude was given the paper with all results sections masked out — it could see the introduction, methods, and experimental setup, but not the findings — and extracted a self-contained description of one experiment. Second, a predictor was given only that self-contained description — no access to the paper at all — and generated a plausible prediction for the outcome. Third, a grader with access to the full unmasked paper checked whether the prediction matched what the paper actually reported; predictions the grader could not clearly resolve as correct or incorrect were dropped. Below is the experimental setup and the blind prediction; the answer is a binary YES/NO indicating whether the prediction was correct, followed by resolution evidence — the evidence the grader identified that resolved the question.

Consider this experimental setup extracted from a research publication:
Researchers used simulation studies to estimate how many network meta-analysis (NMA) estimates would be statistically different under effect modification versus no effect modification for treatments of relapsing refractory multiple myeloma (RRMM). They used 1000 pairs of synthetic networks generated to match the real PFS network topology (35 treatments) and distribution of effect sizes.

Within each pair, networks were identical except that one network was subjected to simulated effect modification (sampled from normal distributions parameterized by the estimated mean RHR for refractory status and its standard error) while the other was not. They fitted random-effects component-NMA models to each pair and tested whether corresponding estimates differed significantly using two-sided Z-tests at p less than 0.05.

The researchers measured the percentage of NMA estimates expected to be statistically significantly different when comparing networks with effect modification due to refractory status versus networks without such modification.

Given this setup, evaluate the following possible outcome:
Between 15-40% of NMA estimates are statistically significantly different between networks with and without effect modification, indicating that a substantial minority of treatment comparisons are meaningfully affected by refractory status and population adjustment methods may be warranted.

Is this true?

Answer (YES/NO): NO